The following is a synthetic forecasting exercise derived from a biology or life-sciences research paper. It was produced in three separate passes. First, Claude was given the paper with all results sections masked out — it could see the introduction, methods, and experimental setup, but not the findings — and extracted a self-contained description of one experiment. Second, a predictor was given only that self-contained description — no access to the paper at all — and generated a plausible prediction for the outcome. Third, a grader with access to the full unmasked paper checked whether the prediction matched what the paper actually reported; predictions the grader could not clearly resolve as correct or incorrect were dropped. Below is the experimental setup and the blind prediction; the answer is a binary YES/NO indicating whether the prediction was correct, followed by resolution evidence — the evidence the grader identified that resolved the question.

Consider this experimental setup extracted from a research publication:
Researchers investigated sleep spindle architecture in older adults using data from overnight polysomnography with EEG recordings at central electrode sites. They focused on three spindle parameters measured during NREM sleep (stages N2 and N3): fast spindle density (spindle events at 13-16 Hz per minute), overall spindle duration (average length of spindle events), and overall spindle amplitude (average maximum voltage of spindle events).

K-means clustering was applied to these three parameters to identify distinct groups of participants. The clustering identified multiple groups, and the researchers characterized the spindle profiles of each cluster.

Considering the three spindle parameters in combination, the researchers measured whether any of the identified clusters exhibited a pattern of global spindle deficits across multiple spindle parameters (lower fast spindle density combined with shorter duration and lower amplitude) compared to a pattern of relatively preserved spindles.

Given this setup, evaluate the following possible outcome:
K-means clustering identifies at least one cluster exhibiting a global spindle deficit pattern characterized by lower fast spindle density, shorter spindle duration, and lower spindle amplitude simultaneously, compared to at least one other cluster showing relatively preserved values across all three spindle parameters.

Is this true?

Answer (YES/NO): YES